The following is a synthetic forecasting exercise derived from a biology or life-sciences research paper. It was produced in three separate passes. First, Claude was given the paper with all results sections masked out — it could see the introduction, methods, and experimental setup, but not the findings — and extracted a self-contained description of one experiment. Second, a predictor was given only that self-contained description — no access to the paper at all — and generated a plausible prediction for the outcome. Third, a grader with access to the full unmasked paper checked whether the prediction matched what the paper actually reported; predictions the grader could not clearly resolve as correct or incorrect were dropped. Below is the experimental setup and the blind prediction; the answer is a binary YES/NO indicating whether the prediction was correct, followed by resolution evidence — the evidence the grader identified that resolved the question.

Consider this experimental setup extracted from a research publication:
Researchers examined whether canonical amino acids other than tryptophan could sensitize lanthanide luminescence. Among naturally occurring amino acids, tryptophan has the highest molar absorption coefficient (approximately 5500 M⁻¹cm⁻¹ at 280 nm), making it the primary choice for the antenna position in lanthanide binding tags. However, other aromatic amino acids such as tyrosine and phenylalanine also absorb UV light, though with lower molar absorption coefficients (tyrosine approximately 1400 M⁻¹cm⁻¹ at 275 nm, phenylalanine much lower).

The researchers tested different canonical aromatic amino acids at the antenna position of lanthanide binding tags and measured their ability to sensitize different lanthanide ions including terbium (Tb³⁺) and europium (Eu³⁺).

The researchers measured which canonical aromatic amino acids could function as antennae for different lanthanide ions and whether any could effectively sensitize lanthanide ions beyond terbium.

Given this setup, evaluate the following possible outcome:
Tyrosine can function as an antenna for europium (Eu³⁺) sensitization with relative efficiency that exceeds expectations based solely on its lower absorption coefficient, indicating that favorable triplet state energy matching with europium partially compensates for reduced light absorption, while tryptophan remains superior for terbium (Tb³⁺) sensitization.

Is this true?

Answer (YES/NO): NO